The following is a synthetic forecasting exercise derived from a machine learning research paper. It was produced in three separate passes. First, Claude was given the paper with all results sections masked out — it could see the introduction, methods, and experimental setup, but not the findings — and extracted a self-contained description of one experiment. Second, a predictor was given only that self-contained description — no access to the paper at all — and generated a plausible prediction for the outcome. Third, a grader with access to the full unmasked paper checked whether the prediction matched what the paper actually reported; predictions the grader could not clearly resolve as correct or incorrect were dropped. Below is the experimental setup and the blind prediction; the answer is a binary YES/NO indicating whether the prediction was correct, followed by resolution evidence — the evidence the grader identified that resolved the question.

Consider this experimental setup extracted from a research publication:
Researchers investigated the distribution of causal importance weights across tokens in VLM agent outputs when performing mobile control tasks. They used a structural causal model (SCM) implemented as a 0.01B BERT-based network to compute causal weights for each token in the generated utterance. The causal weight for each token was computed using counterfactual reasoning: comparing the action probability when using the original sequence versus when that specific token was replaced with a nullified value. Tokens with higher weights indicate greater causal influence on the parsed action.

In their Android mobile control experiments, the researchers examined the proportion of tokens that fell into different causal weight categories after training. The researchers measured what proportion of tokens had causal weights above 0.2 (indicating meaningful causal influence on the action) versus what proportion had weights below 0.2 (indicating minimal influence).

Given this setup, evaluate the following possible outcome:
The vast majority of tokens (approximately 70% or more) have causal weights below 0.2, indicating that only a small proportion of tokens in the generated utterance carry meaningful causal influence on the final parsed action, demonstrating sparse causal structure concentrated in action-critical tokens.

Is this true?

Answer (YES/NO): YES